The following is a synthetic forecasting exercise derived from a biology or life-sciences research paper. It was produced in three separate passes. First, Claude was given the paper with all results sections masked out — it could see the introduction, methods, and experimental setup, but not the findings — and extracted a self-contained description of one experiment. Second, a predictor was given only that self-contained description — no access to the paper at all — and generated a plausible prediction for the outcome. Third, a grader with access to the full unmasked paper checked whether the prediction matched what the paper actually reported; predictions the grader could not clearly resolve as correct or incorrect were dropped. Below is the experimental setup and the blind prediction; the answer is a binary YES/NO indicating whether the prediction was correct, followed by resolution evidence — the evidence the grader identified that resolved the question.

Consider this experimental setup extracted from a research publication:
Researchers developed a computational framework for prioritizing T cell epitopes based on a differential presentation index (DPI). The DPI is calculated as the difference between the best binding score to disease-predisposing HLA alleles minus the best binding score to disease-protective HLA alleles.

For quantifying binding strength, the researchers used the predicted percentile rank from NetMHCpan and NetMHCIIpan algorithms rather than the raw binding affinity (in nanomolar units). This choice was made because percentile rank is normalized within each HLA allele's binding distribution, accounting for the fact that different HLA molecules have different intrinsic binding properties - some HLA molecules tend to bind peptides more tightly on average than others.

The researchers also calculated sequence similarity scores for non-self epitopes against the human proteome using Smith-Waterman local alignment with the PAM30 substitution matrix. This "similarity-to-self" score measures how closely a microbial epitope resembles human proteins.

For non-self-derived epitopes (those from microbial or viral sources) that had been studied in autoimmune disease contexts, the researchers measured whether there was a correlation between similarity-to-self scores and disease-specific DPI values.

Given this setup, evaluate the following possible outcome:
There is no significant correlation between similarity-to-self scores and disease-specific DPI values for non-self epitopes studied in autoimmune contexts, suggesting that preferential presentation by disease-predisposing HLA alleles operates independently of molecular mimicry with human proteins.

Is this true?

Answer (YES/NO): NO